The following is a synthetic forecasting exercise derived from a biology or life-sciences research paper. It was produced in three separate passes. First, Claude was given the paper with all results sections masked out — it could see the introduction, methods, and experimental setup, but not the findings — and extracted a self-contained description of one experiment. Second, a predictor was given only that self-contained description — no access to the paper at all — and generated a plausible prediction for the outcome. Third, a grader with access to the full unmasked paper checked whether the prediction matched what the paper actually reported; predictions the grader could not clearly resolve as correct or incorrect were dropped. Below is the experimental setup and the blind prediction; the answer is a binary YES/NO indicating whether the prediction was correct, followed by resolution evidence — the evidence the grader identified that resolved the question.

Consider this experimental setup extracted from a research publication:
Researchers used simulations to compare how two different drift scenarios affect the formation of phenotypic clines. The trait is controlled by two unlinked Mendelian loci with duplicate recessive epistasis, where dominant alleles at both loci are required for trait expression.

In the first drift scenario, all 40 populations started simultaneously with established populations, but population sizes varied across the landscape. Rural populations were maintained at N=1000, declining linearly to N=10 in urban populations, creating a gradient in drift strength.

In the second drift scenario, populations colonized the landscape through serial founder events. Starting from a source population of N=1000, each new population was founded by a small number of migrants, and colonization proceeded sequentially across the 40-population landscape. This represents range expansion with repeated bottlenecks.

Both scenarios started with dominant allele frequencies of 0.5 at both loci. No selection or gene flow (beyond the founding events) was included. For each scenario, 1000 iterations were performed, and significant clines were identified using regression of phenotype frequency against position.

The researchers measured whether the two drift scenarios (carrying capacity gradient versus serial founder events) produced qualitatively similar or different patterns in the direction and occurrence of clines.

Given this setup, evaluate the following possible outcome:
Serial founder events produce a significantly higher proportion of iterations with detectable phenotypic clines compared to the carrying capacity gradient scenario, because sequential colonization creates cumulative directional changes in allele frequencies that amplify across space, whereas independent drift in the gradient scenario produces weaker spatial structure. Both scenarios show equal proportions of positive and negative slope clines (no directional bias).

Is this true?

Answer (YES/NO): NO